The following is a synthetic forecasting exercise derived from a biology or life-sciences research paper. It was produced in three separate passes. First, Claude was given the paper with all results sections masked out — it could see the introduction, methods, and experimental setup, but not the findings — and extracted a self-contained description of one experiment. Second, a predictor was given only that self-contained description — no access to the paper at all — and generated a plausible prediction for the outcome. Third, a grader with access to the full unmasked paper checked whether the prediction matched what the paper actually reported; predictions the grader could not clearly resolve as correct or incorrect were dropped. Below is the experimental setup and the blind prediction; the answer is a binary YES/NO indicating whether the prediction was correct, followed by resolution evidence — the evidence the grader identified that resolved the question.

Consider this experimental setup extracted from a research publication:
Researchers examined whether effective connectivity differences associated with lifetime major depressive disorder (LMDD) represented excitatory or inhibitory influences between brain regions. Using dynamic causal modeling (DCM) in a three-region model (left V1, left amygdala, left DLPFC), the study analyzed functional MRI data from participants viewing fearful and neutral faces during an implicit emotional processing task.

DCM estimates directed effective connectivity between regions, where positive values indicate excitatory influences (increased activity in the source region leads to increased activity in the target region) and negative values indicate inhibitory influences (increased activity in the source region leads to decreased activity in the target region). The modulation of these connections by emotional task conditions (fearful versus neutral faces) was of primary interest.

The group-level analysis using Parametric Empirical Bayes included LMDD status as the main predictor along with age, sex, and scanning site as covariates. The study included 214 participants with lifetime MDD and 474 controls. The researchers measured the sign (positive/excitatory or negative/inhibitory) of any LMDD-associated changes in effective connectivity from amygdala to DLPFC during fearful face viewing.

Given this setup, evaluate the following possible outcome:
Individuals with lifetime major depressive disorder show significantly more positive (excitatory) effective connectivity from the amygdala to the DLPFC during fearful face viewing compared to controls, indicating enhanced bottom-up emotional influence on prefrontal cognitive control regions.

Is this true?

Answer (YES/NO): NO